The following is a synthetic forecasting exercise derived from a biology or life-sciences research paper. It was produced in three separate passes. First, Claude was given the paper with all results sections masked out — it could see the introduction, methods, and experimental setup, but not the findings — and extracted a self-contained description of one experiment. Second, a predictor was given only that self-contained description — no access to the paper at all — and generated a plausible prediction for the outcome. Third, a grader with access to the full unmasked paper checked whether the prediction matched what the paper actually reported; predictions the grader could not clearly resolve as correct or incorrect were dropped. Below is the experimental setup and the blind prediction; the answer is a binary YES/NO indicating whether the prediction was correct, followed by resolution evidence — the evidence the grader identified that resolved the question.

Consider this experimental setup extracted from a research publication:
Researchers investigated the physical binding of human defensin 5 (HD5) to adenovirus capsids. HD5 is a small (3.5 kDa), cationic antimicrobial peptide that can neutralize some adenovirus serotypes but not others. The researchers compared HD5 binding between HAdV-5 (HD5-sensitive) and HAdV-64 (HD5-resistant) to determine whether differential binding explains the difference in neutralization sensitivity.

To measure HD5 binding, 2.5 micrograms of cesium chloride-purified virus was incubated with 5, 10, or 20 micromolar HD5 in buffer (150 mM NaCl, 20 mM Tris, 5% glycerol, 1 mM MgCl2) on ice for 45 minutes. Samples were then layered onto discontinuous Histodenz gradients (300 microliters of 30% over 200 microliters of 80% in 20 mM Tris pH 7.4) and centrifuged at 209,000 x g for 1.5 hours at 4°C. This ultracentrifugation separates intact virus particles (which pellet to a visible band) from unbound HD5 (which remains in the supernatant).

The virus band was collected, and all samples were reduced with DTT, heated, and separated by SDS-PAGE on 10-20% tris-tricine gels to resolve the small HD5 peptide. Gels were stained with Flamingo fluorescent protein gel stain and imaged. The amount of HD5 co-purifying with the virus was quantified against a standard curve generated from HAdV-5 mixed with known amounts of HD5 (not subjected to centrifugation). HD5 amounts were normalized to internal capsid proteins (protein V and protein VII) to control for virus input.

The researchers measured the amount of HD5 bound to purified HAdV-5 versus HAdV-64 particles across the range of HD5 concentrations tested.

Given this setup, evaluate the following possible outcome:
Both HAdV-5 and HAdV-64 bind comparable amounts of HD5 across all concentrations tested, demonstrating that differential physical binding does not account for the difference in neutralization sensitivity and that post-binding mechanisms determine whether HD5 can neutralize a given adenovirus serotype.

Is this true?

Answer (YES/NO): NO